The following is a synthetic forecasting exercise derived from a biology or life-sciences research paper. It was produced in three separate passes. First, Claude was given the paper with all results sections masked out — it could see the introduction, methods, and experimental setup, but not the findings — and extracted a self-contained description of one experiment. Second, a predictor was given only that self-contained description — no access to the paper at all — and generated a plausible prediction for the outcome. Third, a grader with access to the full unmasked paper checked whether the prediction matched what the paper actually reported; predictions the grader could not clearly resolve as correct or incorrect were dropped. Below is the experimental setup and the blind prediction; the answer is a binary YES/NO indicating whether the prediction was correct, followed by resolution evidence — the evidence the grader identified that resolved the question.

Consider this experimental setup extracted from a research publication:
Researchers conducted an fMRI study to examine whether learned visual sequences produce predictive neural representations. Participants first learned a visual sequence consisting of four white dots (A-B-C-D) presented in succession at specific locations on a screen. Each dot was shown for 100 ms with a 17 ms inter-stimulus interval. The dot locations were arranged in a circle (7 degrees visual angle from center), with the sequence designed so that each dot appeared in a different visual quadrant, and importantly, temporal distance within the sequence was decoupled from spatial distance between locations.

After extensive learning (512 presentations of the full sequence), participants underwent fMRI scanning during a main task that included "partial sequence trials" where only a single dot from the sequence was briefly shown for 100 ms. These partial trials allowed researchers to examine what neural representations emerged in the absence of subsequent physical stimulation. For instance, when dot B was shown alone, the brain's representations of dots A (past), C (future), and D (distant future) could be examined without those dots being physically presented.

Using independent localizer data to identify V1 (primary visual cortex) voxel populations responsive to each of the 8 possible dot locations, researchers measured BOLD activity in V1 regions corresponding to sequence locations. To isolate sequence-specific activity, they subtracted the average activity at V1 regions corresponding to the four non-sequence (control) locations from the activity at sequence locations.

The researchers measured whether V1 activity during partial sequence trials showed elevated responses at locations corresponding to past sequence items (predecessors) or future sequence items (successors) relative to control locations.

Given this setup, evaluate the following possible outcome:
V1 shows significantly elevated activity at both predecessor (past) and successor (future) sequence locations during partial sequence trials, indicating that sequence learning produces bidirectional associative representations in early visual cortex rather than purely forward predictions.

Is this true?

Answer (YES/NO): NO